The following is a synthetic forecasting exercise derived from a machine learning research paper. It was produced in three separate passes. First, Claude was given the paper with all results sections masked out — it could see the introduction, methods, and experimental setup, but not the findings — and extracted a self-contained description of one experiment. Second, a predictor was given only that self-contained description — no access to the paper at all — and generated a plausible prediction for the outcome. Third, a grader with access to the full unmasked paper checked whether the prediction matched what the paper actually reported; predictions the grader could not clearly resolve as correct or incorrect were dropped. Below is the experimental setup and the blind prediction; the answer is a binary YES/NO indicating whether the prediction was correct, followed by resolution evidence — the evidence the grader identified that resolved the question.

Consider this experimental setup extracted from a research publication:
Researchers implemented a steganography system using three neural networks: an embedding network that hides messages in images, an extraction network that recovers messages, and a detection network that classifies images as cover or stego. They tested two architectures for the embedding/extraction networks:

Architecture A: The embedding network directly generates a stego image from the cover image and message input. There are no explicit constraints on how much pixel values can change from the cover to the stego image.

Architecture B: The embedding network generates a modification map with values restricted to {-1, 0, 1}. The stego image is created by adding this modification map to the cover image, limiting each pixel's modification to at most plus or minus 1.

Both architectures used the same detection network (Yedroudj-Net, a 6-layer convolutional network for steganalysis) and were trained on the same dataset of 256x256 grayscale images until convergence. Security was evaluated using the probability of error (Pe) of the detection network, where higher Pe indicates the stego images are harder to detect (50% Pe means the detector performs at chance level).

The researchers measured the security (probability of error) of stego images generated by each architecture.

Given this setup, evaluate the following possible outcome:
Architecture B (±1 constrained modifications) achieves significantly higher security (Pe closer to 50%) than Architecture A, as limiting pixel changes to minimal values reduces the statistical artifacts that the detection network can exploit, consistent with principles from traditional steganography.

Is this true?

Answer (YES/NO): YES